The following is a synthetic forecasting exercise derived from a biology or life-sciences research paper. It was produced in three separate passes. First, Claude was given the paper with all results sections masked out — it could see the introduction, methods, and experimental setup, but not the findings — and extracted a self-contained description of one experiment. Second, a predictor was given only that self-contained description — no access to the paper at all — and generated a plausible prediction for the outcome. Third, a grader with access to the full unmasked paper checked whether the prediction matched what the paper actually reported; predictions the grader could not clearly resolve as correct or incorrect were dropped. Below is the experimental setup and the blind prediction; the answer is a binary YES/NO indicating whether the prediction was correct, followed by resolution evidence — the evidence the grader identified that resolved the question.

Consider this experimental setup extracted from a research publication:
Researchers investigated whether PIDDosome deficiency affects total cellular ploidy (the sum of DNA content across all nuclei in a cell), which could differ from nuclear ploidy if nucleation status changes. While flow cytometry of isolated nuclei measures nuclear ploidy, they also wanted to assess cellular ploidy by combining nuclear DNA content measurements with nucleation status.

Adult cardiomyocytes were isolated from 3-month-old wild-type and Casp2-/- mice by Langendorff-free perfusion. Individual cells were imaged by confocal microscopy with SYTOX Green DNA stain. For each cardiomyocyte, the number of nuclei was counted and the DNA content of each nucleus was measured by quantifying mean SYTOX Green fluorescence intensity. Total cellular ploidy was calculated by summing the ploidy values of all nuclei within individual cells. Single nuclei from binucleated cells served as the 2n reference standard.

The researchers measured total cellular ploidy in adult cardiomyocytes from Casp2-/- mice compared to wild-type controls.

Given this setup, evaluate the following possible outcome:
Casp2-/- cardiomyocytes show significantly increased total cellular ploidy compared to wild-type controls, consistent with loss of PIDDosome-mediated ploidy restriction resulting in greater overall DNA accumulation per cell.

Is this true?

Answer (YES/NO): YES